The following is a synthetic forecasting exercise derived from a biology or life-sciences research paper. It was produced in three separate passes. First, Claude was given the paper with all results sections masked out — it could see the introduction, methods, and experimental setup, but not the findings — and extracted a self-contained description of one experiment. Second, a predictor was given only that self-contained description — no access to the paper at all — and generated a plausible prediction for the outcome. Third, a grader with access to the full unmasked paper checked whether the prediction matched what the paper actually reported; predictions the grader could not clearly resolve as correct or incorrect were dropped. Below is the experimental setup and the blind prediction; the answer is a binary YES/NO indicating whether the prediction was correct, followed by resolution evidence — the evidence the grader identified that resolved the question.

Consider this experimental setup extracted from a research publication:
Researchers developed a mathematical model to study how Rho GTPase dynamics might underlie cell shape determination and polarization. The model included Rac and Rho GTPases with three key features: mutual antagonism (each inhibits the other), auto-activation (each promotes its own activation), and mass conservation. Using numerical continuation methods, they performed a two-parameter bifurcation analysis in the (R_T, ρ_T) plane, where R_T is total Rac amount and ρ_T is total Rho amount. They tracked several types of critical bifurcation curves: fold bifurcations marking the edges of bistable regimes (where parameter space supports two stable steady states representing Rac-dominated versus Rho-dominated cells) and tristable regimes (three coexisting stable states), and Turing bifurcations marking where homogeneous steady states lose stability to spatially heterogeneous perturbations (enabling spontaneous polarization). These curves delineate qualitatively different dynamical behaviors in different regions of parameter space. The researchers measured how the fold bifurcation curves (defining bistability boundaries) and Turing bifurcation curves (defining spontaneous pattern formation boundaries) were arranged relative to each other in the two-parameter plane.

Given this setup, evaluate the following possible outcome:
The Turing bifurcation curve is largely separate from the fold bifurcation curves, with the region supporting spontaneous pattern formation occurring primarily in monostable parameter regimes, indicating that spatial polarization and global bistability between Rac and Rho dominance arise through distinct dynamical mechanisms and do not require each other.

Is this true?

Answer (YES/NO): NO